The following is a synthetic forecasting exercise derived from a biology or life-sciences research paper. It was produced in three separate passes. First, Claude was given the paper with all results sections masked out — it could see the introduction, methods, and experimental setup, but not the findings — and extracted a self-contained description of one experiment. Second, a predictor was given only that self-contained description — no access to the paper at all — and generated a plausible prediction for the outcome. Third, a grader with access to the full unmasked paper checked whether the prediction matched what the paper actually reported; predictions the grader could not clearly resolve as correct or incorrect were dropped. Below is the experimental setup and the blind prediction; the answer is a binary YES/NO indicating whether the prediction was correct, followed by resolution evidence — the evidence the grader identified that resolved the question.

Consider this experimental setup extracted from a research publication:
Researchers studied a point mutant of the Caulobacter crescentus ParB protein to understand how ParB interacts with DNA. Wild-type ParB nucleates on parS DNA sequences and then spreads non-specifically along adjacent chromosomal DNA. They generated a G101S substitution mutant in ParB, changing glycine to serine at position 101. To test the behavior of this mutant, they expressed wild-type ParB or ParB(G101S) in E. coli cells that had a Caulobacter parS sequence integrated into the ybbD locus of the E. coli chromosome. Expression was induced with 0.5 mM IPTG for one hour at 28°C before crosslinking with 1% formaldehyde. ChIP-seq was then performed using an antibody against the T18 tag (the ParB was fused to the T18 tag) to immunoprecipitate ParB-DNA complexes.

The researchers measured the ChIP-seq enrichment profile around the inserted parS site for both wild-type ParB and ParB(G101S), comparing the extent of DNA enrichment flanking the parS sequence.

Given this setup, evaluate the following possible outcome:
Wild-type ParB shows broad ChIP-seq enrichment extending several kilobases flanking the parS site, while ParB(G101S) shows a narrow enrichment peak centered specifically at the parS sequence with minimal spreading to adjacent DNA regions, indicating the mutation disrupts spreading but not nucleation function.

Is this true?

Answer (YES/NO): YES